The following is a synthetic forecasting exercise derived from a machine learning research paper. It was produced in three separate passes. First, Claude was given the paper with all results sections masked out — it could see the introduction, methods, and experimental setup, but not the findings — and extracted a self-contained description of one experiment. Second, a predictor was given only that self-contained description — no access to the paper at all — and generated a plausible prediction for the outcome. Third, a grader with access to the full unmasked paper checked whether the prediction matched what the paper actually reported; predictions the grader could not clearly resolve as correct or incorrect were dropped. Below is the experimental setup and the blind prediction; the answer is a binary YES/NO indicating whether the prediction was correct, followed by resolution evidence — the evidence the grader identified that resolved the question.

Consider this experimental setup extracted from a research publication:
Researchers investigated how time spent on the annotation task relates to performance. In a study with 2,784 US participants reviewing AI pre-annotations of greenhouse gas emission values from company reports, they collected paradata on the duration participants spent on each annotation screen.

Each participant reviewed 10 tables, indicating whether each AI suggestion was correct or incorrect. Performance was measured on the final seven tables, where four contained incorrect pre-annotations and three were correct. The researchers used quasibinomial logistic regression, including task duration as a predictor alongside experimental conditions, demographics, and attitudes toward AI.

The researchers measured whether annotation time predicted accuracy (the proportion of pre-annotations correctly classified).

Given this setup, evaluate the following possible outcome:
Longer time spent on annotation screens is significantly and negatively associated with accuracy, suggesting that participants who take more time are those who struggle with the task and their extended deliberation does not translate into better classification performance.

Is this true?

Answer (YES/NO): NO